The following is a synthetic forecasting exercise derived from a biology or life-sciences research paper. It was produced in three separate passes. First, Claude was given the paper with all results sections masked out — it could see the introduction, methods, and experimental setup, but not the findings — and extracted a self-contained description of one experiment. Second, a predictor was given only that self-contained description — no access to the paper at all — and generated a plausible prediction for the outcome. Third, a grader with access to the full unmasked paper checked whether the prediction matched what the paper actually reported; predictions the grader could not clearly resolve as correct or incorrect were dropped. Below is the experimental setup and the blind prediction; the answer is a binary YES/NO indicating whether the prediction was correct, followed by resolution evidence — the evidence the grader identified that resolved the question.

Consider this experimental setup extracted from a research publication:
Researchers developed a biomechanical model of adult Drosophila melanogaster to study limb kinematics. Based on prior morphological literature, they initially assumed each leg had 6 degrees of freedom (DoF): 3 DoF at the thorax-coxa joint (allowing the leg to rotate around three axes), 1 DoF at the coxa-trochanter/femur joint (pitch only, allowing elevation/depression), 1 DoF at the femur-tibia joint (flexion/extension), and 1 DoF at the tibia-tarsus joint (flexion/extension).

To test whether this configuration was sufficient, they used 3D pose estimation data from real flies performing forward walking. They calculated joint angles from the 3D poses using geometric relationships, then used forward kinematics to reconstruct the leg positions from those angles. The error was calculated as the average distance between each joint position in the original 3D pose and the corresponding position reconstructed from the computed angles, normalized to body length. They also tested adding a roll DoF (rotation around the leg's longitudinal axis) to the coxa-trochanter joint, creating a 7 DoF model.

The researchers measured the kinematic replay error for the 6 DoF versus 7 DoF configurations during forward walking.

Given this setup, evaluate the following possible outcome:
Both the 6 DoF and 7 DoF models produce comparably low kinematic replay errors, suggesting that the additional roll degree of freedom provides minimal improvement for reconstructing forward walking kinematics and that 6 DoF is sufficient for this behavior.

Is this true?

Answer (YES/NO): NO